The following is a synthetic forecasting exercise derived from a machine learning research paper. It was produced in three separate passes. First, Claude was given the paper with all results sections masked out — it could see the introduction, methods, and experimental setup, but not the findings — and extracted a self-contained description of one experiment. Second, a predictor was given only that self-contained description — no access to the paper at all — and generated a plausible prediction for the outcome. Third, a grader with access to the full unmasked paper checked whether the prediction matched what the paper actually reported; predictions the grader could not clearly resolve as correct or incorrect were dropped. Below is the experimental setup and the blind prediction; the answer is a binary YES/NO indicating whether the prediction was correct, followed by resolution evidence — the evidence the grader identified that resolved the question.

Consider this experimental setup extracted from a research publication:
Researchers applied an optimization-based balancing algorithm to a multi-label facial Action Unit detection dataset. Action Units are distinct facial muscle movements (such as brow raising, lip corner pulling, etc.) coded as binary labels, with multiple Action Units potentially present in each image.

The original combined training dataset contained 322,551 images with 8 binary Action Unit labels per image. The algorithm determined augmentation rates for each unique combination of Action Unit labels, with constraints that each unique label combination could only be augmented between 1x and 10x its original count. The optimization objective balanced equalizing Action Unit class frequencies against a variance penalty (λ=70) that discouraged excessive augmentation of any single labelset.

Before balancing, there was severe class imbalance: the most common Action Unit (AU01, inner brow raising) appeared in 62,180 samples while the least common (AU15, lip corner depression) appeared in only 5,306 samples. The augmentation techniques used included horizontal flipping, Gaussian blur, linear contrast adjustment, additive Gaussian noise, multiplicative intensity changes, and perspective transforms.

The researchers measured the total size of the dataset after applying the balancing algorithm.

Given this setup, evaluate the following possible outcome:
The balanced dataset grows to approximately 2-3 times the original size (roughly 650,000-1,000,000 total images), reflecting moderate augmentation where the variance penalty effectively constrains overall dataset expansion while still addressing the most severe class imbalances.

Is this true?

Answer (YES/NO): NO